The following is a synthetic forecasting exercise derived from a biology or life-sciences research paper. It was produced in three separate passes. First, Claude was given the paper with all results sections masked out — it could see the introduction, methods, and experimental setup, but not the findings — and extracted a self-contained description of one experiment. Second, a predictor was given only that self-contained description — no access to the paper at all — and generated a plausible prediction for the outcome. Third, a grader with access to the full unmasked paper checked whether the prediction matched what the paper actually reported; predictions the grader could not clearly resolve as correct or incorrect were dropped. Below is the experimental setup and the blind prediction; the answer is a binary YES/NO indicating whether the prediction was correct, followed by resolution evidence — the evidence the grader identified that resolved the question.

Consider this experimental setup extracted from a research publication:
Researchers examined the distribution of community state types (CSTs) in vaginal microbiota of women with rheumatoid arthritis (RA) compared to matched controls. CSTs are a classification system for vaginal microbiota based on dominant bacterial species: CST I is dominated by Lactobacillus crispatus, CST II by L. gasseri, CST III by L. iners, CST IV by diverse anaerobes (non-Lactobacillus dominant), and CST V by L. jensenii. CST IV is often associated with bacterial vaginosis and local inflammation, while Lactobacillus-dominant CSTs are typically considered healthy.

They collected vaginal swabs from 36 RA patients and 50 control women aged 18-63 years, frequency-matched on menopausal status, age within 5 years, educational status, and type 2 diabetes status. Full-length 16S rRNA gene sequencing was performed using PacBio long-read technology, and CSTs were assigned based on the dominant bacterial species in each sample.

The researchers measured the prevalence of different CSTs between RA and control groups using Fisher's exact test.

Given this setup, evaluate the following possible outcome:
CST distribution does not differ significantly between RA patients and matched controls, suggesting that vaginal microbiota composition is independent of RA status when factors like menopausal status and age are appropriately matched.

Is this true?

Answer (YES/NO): NO